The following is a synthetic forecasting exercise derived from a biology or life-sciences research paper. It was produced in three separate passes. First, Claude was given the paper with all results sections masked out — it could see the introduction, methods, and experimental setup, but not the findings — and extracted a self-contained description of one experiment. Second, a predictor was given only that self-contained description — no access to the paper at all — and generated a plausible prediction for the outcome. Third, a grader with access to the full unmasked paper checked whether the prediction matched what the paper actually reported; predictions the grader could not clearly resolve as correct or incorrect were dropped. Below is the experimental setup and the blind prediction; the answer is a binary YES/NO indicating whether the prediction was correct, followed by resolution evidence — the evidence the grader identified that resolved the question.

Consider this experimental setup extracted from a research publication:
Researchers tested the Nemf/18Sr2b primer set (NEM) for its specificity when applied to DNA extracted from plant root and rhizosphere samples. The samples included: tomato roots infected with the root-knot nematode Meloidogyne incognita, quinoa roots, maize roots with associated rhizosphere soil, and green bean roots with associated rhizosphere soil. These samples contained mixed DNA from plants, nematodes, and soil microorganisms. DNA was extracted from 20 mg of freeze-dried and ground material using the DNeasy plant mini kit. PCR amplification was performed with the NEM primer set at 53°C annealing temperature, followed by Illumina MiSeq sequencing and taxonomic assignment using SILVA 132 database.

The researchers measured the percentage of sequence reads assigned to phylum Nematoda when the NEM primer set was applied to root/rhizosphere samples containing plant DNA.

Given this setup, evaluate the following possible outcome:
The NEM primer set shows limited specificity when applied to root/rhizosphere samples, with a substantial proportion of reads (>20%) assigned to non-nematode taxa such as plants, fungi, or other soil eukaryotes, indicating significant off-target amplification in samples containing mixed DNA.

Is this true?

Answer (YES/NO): NO